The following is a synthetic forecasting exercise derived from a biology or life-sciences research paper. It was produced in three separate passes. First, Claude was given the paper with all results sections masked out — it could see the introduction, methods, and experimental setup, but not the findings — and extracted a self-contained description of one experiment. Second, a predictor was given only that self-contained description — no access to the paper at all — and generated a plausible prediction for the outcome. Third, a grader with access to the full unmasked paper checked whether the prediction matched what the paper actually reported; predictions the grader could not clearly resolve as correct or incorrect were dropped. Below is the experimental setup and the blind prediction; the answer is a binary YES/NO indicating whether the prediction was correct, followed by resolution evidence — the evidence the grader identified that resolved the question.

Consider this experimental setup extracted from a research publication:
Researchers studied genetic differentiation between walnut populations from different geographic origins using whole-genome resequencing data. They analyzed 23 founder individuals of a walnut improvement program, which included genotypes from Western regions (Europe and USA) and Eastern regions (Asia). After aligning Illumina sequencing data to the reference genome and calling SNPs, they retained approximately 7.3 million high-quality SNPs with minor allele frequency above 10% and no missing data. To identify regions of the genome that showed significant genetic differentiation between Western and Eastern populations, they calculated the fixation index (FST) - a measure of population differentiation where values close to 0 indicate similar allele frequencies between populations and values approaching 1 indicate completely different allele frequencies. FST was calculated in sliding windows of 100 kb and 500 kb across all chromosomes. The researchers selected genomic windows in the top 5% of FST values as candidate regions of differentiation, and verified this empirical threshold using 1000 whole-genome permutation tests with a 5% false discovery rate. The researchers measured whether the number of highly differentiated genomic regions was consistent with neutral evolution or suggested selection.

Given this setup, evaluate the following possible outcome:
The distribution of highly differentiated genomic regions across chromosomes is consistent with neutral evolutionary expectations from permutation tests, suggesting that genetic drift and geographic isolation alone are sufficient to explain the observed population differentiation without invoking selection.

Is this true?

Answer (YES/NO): NO